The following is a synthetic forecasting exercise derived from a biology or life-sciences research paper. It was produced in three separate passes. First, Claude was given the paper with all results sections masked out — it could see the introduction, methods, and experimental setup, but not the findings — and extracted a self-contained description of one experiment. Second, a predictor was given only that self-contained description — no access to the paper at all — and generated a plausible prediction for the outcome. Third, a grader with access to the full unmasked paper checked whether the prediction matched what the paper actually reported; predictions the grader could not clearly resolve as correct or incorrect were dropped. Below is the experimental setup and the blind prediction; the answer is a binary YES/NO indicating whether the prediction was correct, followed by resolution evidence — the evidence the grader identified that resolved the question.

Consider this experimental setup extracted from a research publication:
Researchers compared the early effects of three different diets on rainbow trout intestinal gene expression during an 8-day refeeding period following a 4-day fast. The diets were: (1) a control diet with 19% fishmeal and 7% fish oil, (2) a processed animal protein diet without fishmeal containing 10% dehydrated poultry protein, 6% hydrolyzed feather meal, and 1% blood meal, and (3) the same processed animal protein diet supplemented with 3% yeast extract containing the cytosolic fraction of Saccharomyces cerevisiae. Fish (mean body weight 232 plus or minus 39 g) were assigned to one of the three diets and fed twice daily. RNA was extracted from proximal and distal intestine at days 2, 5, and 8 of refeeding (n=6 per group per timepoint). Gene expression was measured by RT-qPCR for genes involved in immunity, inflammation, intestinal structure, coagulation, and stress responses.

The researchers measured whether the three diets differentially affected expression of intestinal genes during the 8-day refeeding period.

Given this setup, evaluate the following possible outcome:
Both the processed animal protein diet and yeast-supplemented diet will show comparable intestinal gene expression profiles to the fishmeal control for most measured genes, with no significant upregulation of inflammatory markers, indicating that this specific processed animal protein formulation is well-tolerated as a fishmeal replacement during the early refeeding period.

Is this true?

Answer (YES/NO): YES